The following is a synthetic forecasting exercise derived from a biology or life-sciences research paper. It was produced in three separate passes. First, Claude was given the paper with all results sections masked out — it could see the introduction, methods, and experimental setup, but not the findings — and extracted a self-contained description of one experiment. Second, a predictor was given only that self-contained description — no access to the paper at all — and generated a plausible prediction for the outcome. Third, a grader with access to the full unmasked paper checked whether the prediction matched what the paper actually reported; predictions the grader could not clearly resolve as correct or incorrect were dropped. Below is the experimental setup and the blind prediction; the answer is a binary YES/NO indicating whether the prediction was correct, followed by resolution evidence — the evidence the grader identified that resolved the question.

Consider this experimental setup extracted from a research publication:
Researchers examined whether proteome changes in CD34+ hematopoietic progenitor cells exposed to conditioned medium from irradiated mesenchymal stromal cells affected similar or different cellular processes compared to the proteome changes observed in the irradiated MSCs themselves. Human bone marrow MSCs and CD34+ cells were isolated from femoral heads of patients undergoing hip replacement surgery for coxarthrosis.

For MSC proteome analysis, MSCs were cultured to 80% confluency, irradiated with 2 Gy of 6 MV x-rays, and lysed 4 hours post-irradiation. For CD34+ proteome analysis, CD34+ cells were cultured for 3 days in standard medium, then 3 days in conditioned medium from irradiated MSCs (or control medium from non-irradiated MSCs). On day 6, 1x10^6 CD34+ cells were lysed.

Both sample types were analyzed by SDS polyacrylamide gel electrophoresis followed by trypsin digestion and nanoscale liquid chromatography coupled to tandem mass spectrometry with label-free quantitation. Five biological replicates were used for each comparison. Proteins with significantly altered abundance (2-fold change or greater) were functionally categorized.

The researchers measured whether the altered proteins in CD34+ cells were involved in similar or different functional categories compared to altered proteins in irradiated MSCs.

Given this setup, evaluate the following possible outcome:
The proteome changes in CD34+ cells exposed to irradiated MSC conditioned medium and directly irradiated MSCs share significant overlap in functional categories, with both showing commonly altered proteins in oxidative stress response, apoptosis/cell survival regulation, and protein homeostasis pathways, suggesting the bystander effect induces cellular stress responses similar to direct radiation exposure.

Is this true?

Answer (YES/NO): NO